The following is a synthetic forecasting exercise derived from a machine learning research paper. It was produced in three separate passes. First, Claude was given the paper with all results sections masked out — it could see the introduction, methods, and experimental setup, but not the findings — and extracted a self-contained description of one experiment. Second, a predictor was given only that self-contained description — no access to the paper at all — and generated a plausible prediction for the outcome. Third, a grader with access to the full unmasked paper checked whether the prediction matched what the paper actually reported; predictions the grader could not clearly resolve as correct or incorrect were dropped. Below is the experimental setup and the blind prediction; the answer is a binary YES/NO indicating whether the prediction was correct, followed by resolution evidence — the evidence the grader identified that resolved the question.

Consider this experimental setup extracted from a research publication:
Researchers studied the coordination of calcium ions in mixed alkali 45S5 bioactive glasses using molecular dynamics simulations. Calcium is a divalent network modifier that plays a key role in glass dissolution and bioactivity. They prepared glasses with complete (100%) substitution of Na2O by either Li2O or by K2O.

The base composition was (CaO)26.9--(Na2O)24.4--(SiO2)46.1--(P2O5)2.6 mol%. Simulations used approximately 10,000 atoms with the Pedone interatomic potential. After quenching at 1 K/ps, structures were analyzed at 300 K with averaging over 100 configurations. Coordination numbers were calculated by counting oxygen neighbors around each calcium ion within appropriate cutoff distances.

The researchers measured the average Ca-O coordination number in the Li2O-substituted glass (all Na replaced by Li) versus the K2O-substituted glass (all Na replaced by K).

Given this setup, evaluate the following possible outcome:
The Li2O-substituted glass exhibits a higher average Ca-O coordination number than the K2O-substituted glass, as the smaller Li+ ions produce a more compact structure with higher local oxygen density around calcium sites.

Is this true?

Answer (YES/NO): YES